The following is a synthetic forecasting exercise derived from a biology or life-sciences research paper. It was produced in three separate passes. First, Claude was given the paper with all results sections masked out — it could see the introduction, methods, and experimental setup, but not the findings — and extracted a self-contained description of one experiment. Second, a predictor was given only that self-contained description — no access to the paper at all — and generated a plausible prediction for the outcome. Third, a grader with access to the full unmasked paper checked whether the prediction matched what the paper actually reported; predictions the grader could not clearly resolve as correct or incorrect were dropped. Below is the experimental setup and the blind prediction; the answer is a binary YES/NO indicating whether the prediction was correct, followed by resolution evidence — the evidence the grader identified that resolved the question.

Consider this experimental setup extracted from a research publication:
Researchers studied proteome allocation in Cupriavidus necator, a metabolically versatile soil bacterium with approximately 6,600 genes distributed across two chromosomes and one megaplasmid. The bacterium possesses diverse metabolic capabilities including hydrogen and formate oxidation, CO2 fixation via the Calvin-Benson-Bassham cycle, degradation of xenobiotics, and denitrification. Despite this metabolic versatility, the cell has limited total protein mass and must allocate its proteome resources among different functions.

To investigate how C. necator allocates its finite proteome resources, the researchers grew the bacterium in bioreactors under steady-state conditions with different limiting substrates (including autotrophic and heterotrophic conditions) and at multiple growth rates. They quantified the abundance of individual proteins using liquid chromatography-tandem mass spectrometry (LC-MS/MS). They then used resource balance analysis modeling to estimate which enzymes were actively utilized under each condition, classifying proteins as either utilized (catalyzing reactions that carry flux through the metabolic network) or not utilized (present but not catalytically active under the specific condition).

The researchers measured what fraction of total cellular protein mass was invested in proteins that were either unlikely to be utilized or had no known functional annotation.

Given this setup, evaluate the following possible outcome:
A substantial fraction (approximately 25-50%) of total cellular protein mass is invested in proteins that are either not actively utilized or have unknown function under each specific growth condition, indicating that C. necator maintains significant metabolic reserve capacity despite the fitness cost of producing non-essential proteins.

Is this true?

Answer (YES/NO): YES